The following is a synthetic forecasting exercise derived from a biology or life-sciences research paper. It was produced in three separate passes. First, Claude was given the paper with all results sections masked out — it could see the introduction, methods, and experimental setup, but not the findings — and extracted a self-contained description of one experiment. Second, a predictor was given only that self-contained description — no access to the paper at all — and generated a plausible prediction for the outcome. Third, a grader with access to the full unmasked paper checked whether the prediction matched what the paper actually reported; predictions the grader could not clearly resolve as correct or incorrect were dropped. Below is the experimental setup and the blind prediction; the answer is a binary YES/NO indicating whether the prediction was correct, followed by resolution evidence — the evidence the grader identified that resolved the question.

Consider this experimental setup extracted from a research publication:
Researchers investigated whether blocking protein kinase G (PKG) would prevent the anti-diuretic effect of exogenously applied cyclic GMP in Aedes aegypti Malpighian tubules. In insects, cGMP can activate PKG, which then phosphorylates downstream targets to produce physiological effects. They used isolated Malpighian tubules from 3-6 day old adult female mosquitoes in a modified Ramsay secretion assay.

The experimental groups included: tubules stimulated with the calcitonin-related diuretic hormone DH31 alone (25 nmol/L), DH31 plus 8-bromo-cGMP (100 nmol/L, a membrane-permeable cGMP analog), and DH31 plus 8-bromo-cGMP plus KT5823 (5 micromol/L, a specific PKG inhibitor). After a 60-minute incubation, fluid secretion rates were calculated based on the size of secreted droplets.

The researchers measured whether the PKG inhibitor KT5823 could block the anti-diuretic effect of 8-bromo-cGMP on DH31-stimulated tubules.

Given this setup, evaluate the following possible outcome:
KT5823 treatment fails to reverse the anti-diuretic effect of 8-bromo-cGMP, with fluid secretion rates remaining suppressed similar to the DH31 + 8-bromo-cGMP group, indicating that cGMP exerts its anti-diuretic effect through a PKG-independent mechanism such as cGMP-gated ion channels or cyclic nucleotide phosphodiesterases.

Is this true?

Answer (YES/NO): NO